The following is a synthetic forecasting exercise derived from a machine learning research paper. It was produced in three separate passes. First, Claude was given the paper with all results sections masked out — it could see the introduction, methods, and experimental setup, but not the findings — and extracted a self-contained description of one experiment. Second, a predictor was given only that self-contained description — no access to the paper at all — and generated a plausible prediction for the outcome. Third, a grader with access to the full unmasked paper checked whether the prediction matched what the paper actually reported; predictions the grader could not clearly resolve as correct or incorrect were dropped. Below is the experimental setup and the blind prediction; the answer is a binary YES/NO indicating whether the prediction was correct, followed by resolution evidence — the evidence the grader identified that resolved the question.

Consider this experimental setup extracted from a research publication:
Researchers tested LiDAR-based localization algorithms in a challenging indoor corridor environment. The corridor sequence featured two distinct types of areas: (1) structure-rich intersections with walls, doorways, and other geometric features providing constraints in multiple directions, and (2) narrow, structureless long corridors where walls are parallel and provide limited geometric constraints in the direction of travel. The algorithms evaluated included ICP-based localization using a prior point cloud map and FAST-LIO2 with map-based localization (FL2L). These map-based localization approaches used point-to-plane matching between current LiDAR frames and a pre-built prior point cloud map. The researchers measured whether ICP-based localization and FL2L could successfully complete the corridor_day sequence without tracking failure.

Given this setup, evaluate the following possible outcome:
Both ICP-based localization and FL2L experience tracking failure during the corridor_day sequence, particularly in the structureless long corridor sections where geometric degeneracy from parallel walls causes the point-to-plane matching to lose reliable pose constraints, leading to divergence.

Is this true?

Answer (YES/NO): YES